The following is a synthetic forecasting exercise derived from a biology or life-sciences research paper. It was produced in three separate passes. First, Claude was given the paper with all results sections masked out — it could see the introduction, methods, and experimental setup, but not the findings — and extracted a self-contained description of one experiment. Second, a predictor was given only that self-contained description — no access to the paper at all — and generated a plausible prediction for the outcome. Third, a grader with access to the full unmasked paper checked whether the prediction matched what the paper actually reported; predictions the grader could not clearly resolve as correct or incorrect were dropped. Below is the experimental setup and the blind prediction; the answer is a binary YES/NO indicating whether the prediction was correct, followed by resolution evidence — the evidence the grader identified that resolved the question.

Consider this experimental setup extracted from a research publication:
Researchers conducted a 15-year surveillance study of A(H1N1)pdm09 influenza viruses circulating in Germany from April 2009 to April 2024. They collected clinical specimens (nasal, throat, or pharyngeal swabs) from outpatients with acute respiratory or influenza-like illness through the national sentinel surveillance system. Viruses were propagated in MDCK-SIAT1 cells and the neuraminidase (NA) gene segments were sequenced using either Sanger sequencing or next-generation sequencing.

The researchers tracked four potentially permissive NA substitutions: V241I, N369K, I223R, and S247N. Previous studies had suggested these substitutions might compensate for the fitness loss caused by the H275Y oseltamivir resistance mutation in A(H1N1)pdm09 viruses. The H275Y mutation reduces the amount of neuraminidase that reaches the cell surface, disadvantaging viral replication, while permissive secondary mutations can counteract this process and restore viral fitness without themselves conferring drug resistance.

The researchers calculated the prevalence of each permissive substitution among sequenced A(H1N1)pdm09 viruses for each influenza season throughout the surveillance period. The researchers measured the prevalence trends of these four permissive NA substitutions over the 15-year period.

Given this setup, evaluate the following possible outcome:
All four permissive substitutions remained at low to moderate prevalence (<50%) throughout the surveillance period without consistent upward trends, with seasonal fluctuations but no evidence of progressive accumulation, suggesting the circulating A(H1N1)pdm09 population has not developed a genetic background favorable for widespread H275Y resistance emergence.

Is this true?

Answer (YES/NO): NO